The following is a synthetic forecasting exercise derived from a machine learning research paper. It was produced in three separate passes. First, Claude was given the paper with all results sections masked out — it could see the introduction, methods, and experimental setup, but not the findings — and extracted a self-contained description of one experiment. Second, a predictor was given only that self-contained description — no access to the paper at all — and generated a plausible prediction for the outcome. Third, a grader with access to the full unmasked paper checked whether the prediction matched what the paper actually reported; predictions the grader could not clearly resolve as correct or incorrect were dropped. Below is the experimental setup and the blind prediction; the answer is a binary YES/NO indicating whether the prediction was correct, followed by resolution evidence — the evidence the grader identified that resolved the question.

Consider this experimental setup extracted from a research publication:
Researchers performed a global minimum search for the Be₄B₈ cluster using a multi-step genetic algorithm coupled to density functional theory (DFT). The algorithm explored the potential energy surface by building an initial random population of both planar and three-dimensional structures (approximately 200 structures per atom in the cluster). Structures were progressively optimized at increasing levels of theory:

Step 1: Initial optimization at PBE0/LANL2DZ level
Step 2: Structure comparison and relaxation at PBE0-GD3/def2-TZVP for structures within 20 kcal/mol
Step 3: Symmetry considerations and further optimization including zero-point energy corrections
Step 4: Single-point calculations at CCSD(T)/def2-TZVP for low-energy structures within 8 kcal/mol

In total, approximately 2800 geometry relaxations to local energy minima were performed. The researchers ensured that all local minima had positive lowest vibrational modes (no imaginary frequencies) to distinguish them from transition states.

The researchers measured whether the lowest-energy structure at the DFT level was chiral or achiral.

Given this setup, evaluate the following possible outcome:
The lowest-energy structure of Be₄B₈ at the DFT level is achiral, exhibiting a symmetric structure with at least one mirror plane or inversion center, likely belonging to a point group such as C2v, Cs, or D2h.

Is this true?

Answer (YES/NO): NO